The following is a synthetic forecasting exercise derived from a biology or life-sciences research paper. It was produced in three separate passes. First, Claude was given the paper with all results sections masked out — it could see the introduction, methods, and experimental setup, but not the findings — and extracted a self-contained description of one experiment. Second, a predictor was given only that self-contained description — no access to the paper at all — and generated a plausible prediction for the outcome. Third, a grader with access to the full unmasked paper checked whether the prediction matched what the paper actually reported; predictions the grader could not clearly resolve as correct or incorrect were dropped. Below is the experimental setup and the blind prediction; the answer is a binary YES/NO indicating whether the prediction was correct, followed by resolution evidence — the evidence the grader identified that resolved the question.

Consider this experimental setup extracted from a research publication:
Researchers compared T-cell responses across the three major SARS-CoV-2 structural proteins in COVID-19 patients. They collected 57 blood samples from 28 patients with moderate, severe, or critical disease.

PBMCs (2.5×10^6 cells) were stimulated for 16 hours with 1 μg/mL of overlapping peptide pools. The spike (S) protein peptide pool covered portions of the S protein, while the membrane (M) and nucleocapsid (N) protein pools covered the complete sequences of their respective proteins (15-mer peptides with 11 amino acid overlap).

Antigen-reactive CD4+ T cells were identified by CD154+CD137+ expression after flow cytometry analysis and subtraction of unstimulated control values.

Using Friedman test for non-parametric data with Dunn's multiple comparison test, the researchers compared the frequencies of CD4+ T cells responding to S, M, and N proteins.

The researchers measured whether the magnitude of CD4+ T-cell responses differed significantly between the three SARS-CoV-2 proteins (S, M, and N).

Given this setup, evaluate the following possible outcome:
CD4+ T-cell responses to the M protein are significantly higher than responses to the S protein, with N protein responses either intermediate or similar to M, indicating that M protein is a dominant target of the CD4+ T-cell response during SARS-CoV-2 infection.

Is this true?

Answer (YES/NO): NO